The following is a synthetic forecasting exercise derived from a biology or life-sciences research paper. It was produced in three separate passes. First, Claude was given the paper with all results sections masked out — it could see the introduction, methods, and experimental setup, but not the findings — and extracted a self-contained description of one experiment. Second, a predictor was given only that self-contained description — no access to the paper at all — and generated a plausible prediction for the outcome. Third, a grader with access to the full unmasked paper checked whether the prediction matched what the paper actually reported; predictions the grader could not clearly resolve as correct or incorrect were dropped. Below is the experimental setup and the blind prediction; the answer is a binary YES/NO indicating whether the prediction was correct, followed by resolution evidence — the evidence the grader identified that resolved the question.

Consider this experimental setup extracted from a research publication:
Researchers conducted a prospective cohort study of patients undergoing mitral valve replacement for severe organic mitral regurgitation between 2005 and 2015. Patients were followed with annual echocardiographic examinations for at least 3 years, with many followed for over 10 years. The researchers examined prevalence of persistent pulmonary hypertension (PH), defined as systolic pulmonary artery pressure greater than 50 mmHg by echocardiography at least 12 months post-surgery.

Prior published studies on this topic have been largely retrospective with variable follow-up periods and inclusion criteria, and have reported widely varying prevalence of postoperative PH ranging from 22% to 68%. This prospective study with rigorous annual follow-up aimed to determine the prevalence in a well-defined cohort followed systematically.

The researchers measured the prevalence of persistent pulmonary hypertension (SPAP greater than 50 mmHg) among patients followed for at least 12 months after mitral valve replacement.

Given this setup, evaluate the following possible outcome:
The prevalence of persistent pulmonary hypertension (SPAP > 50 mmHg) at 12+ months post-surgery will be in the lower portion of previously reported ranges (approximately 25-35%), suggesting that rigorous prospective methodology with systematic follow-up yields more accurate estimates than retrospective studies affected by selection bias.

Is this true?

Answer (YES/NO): YES